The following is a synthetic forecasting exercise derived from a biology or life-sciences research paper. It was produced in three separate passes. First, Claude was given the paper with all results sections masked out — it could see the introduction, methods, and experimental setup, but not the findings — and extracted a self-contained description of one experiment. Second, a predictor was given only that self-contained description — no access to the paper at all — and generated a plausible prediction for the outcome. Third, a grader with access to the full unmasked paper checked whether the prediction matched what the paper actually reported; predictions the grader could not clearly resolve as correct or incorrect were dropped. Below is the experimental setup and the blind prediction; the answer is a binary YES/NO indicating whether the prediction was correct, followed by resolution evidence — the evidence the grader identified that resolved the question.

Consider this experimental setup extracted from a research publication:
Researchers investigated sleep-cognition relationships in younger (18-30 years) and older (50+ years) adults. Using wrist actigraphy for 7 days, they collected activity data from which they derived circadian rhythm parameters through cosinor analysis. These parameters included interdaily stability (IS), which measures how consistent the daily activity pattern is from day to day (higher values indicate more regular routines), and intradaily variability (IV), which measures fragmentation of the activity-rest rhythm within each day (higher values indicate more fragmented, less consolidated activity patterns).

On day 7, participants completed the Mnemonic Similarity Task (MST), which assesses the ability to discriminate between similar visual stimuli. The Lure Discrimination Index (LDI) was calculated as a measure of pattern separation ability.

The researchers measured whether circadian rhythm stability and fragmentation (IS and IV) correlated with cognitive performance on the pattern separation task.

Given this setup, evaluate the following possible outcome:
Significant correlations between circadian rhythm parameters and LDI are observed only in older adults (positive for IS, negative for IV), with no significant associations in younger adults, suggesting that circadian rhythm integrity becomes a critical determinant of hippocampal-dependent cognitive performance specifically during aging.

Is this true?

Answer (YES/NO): NO